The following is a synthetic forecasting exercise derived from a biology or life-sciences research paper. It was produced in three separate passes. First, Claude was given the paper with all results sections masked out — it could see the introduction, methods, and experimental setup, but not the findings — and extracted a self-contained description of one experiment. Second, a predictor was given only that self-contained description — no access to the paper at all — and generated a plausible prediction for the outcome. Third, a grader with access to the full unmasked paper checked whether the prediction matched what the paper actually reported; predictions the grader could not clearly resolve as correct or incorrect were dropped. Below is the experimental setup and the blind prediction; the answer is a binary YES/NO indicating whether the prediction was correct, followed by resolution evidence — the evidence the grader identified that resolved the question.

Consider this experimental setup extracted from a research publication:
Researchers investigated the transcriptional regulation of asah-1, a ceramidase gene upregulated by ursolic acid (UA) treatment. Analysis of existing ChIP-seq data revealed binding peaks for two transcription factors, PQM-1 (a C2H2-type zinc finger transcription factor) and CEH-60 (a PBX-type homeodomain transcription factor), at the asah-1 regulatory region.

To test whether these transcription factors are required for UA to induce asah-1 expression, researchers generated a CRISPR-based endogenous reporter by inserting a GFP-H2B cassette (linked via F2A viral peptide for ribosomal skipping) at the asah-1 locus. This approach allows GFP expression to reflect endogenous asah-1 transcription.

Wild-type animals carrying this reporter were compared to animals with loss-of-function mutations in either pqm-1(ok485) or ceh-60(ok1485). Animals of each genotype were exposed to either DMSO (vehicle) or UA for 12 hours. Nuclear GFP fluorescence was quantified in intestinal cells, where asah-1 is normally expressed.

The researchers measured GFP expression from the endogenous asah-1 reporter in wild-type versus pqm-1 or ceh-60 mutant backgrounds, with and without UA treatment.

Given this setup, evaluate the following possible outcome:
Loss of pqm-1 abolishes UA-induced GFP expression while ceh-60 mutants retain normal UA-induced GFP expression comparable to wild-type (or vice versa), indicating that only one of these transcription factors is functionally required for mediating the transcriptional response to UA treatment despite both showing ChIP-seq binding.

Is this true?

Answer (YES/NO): NO